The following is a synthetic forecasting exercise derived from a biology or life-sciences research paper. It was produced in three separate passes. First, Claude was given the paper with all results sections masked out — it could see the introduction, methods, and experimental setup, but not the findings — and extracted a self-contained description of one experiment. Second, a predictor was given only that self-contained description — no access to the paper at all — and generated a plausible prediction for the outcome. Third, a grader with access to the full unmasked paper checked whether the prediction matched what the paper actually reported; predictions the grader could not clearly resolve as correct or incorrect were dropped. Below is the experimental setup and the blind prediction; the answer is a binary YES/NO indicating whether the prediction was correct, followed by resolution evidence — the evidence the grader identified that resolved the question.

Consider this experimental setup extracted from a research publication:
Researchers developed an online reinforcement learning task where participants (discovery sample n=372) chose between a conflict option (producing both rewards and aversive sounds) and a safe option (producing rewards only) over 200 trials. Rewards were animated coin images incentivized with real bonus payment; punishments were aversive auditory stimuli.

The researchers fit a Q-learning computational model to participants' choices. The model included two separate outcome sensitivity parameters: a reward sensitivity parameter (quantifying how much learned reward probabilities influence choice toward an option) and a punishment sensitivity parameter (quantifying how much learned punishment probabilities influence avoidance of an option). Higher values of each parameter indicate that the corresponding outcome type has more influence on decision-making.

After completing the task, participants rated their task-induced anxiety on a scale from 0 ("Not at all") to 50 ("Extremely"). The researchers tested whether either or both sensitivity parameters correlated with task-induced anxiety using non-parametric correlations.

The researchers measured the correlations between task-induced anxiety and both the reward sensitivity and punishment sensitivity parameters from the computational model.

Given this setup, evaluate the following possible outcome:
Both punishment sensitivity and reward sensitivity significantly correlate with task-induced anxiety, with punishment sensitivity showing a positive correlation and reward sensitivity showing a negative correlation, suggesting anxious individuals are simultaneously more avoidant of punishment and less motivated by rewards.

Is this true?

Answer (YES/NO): NO